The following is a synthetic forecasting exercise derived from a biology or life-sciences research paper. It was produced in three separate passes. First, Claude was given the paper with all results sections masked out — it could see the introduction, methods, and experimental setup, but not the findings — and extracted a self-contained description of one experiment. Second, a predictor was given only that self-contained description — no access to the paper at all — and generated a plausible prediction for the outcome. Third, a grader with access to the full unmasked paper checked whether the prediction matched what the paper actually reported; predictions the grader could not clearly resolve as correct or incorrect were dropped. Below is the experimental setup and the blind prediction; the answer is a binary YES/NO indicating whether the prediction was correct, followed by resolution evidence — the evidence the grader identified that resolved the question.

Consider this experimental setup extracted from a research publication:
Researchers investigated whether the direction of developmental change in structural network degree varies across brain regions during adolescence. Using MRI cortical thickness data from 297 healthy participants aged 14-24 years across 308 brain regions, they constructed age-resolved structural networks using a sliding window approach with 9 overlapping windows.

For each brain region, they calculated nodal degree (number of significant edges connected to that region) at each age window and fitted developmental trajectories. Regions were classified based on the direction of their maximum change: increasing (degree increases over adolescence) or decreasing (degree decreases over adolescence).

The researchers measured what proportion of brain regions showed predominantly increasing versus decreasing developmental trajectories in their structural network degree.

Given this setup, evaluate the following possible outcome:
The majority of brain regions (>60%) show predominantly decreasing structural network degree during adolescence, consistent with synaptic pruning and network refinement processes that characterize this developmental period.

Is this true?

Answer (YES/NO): YES